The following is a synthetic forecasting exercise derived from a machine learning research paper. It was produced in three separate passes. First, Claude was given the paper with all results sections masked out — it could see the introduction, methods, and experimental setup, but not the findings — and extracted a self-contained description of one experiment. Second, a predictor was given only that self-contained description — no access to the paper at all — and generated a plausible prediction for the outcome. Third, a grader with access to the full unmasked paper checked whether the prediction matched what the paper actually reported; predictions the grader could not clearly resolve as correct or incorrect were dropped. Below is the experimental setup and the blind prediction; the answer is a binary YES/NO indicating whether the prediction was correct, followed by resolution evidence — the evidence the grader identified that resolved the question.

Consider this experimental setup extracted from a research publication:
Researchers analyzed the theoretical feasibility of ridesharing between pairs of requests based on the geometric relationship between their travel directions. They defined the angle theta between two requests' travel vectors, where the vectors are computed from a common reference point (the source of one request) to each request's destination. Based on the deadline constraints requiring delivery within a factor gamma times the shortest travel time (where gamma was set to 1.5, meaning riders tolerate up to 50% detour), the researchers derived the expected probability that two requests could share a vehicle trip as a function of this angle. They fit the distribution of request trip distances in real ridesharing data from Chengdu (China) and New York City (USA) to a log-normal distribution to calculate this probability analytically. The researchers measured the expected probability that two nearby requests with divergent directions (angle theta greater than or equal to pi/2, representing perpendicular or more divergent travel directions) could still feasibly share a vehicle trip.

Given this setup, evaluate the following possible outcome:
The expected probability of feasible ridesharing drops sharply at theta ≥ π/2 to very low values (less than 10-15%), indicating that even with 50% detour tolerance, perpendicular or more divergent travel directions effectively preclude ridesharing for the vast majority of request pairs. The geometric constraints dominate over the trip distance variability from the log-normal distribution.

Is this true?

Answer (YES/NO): NO